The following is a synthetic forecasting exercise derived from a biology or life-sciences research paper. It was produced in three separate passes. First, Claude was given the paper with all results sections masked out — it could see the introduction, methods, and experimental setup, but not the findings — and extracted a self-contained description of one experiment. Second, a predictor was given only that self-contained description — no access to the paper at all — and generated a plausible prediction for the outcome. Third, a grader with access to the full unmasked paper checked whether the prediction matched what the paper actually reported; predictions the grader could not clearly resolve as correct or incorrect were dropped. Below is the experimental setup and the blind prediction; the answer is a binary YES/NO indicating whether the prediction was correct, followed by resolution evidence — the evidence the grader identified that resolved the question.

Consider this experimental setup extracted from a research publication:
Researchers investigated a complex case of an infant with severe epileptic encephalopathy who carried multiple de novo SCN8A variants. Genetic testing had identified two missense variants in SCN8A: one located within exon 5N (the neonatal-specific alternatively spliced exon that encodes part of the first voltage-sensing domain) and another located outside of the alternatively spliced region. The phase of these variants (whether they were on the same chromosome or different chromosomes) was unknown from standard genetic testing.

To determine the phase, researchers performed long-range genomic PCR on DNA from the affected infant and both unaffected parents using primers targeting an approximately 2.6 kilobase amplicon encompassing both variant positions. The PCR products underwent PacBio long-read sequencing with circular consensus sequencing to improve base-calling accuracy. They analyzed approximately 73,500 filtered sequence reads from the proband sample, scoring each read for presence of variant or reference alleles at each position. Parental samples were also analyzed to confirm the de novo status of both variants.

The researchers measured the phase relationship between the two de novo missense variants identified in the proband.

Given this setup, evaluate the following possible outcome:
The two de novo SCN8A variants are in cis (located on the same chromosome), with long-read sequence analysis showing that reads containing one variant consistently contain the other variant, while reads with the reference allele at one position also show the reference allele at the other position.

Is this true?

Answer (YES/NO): YES